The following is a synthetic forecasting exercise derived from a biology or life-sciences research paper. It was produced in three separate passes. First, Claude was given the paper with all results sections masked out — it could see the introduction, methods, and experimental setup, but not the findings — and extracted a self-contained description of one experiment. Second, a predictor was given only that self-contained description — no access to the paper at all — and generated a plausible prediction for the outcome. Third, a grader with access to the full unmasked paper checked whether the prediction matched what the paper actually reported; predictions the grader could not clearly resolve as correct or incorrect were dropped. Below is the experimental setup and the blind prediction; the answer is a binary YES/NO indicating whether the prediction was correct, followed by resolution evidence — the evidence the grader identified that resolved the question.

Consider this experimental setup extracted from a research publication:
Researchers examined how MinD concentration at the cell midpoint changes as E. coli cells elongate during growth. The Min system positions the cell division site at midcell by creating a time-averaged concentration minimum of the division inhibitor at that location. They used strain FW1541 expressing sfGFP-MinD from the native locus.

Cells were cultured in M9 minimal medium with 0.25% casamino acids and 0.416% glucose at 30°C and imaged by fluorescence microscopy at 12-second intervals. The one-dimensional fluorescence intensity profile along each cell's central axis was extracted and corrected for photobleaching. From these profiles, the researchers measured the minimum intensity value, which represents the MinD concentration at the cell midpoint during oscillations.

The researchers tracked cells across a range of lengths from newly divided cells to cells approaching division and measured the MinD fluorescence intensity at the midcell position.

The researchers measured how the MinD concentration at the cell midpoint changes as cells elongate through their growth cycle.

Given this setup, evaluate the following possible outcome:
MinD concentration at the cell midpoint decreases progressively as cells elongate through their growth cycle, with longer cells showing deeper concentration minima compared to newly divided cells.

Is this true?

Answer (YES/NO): YES